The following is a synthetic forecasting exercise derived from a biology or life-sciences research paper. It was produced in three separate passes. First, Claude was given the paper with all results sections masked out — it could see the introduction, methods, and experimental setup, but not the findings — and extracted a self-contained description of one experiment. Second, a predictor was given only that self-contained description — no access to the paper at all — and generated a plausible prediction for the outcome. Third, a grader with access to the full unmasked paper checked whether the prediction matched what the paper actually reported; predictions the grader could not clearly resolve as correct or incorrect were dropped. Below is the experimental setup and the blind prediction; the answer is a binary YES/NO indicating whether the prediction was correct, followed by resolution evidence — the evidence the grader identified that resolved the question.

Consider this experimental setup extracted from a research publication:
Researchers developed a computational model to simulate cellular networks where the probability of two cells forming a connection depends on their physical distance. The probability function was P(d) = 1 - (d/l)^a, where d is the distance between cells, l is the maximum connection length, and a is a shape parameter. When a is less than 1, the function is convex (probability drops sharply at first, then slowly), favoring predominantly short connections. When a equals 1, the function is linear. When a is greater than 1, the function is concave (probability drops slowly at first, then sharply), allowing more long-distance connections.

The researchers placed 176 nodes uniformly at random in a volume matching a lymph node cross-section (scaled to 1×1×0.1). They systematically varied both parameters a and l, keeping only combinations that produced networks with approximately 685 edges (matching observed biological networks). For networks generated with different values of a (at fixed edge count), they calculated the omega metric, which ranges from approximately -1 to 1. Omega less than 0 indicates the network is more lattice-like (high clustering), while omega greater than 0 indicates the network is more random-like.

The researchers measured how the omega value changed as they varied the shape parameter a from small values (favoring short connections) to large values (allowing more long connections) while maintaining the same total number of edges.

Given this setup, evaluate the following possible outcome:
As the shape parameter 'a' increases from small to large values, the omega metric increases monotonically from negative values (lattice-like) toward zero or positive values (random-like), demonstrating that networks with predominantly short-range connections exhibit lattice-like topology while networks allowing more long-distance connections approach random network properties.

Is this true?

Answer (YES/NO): NO